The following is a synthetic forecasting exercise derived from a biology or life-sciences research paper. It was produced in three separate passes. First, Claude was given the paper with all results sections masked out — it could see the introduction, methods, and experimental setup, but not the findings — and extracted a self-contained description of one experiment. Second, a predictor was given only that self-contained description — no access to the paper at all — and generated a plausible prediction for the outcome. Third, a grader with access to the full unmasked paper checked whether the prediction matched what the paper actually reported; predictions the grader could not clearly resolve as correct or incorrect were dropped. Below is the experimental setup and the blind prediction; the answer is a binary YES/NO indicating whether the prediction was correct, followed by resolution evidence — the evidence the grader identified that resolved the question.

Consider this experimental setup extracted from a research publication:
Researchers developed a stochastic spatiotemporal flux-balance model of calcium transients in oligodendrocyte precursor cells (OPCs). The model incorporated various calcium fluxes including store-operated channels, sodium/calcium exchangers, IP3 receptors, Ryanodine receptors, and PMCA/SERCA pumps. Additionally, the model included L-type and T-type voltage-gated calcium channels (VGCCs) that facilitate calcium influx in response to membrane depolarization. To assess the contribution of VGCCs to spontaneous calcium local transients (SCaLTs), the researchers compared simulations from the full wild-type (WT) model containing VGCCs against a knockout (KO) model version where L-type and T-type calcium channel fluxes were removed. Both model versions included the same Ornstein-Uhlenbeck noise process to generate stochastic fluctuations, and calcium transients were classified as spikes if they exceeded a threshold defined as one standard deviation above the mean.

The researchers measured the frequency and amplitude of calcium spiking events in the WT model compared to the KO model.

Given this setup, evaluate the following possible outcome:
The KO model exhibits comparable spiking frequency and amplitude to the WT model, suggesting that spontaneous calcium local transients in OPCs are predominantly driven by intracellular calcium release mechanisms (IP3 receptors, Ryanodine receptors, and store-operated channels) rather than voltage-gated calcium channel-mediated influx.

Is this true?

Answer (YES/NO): NO